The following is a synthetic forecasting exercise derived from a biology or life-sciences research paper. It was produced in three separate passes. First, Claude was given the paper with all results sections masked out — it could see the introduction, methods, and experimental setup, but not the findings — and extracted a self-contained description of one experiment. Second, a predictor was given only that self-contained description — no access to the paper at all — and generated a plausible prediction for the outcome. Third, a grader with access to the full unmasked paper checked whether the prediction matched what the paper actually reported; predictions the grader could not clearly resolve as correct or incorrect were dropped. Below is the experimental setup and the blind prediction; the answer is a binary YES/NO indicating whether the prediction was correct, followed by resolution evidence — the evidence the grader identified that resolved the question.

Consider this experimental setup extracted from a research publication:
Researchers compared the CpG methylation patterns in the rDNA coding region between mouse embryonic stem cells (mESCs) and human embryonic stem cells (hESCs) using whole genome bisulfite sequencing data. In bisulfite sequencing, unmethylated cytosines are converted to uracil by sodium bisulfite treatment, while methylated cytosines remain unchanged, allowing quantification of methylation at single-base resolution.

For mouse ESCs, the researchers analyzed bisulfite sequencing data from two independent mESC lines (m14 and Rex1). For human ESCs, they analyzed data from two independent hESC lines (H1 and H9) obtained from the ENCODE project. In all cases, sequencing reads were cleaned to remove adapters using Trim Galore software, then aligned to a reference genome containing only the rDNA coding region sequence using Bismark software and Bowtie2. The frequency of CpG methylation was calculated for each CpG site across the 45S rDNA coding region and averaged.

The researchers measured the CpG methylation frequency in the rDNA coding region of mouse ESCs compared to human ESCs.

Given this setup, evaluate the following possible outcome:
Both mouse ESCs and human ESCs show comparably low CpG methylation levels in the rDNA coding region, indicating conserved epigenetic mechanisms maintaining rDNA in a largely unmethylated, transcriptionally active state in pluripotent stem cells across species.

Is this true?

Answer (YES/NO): NO